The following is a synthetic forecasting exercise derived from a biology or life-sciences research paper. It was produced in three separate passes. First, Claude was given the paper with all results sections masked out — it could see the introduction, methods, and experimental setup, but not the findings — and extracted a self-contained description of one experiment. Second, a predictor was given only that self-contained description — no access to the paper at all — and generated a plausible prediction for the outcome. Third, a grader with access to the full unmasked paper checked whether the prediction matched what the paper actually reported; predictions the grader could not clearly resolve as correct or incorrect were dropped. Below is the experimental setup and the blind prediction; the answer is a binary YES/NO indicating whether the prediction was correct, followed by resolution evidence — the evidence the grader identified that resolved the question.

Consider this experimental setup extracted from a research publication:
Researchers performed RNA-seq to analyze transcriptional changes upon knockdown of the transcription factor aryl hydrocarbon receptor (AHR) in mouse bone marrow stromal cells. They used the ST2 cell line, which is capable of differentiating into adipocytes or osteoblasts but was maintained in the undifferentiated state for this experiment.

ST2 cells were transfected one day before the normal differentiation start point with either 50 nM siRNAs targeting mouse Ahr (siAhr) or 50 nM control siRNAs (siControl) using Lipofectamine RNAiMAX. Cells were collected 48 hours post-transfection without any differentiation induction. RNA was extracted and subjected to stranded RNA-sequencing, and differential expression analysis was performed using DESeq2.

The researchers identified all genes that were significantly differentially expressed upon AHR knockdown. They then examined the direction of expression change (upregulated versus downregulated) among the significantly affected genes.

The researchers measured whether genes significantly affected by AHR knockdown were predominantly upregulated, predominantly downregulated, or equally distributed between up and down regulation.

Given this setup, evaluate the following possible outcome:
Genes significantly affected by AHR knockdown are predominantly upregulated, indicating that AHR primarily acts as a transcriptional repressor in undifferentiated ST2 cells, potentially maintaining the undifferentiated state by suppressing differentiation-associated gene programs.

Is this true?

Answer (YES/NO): YES